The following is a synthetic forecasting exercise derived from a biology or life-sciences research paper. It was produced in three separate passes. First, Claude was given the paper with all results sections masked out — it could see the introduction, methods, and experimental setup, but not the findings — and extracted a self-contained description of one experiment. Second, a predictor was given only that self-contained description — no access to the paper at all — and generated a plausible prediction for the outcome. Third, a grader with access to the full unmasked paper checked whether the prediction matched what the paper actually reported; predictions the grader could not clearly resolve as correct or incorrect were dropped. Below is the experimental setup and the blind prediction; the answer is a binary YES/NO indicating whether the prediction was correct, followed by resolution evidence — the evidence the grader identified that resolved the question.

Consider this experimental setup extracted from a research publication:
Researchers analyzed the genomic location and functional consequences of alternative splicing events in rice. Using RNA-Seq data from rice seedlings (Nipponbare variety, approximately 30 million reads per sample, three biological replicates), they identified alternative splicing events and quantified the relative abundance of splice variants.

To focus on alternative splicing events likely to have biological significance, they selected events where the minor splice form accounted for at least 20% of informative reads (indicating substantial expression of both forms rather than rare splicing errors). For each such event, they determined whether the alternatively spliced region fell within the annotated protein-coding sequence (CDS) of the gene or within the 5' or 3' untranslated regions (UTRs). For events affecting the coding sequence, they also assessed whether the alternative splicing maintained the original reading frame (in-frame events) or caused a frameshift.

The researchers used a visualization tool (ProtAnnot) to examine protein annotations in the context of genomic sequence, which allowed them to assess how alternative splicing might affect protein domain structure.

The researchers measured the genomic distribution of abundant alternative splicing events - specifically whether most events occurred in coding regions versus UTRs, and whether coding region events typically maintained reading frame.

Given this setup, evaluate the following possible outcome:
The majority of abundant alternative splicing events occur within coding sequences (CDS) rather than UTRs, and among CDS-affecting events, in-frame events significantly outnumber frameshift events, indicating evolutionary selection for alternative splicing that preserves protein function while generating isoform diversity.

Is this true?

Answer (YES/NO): YES